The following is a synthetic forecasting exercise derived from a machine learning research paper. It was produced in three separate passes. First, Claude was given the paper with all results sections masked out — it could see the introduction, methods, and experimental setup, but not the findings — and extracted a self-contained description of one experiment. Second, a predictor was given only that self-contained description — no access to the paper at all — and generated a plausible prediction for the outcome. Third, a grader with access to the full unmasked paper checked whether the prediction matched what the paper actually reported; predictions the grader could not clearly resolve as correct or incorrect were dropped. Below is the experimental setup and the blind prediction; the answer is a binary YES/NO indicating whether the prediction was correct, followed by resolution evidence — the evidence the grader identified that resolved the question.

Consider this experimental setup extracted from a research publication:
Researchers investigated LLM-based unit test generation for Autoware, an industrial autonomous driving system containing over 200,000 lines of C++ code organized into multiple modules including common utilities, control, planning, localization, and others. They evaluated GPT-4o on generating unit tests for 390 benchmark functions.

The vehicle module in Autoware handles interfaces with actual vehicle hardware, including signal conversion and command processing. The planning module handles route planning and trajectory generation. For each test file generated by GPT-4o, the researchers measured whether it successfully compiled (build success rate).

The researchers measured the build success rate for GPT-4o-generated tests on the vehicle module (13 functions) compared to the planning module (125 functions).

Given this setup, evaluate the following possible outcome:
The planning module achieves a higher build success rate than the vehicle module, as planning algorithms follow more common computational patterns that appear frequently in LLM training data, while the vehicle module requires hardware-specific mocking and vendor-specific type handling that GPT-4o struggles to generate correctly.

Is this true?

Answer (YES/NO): NO